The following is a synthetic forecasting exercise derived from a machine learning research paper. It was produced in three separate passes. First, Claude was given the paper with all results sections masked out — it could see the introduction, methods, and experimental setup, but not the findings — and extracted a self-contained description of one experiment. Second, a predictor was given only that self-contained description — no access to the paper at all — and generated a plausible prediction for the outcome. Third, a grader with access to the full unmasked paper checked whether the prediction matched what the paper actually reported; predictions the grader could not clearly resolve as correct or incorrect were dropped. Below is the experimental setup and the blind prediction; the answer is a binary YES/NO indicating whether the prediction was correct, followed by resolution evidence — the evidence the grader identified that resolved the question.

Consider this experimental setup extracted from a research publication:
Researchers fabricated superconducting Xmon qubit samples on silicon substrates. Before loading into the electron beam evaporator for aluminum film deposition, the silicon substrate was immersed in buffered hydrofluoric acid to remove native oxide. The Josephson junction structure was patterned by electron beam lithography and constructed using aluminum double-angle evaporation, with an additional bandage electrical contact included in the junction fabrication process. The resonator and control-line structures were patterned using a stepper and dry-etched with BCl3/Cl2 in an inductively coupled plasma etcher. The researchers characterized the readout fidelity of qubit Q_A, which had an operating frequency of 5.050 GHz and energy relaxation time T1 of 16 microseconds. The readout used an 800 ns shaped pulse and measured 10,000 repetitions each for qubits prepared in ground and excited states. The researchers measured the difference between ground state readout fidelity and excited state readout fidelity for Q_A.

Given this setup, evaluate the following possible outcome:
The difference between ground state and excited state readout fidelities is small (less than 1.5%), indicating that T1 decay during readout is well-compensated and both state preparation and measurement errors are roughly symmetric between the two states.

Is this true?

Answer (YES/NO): NO